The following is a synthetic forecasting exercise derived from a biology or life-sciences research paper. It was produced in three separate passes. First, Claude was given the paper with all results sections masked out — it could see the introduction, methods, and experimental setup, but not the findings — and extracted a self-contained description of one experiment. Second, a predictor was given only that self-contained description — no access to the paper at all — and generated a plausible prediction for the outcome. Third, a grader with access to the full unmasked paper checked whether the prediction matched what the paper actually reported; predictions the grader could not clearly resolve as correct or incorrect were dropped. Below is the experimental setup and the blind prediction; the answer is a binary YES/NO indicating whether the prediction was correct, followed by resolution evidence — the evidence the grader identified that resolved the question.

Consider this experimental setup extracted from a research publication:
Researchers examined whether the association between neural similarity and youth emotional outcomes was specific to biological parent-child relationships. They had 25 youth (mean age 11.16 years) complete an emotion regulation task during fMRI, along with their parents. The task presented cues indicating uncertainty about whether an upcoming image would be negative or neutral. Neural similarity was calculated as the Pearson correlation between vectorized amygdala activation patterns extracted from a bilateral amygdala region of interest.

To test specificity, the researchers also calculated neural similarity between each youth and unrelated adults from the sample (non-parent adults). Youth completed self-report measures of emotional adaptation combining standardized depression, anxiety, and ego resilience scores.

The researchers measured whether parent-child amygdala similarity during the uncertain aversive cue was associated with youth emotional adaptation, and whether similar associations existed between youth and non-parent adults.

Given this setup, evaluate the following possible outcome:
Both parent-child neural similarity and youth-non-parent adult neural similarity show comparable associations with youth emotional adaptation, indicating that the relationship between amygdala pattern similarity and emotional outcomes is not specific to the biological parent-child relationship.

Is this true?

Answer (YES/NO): NO